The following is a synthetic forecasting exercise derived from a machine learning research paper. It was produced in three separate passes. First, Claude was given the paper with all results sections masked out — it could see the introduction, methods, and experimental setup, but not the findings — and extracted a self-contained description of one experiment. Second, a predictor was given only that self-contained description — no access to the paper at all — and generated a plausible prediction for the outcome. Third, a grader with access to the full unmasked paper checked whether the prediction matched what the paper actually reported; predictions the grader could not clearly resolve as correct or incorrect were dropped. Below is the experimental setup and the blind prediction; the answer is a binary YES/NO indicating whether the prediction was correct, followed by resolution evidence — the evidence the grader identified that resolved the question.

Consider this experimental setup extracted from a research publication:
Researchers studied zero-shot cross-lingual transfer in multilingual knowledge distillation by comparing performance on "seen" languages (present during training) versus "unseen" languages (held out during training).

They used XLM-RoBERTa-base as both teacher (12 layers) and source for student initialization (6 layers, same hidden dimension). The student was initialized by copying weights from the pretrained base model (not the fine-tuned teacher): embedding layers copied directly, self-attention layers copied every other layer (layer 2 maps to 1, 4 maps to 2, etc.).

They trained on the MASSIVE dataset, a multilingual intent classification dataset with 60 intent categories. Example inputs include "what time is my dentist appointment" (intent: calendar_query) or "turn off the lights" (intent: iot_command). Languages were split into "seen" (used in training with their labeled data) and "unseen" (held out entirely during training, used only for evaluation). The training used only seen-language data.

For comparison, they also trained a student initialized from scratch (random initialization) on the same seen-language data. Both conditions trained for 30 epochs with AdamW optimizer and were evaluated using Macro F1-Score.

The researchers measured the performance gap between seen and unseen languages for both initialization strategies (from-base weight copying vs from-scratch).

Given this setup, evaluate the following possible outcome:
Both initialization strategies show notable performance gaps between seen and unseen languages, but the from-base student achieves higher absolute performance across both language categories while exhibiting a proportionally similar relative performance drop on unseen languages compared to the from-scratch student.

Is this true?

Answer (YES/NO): NO